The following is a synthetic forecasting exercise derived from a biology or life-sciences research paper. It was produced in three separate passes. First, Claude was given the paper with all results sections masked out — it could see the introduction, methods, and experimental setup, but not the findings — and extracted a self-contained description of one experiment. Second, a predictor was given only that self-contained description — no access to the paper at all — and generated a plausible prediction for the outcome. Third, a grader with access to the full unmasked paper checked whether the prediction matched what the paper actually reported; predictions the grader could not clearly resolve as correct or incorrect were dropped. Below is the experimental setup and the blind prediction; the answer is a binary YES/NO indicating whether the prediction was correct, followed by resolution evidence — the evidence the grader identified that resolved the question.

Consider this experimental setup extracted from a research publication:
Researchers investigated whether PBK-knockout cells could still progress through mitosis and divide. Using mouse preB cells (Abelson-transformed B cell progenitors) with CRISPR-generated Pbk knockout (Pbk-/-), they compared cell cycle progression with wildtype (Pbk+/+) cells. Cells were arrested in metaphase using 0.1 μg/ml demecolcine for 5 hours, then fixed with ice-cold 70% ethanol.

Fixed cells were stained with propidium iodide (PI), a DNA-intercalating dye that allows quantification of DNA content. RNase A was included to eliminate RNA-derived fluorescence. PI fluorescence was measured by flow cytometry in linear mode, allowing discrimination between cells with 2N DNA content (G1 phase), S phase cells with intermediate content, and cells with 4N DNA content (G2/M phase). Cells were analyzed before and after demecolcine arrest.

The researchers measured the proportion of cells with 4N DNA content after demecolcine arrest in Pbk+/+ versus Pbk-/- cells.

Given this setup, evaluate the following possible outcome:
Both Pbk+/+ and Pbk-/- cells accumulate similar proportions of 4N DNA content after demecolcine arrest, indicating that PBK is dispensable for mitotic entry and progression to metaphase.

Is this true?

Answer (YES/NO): YES